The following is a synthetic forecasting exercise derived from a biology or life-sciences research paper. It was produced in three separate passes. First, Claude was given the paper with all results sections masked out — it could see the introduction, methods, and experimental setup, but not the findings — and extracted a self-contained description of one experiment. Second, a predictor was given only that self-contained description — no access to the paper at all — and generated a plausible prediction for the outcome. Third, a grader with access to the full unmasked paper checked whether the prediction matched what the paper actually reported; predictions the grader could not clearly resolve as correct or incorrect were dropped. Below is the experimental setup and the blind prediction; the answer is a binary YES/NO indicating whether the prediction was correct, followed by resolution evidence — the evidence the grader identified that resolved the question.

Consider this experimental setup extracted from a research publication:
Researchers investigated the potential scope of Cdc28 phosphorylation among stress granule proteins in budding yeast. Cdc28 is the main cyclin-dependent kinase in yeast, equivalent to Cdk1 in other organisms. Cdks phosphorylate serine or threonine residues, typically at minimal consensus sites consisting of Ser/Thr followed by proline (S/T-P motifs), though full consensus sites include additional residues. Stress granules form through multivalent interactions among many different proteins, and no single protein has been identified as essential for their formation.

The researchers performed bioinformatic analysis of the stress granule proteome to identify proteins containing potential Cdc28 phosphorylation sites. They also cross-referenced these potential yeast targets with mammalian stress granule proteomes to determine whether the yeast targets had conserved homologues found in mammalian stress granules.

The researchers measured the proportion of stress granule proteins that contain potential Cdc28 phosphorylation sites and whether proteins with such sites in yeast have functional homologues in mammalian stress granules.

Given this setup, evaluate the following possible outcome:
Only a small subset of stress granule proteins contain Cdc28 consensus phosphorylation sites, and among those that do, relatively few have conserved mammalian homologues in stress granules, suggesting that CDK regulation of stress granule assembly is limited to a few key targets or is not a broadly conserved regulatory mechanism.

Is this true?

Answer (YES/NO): NO